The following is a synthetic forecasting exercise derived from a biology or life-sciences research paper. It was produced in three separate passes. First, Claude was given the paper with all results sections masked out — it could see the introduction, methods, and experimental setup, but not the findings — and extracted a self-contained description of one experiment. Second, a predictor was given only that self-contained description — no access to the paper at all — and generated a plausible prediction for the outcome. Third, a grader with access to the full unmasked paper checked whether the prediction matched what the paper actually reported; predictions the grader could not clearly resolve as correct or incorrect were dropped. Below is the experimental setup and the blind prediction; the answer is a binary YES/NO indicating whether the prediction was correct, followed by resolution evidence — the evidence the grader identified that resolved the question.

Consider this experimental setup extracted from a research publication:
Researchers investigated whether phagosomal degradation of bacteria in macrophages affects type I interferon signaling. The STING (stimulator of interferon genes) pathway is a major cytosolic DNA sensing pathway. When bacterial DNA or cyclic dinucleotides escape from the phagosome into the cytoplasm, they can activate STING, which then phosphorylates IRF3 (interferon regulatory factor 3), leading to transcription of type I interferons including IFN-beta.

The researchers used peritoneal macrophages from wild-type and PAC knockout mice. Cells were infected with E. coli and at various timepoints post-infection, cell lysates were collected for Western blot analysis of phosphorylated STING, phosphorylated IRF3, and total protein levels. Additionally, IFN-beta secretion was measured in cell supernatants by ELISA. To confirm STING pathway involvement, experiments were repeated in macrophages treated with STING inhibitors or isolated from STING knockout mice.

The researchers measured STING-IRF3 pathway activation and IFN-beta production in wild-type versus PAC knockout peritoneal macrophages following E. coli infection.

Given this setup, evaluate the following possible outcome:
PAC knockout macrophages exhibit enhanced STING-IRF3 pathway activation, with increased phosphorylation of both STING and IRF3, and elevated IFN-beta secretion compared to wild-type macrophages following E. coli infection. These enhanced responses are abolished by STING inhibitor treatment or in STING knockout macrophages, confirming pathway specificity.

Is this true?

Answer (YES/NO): NO